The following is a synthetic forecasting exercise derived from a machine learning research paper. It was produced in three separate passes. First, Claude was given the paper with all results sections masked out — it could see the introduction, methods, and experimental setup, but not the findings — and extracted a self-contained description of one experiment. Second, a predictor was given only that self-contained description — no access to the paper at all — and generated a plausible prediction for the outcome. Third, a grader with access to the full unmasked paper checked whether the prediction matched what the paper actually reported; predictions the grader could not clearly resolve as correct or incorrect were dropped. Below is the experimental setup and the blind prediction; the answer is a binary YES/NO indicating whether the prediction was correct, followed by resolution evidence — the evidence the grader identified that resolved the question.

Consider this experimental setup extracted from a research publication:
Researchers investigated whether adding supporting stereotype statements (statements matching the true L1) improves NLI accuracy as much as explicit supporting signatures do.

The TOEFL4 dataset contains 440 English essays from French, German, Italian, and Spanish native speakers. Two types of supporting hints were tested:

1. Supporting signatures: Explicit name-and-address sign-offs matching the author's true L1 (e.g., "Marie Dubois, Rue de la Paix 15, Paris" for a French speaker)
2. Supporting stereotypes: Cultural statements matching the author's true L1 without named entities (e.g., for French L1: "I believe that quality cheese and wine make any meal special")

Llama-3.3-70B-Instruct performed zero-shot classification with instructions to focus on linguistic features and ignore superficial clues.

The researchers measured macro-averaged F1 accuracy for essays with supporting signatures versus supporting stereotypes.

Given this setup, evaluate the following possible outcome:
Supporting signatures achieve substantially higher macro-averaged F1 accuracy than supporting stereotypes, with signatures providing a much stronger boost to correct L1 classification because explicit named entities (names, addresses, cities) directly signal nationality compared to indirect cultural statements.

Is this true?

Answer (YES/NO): NO